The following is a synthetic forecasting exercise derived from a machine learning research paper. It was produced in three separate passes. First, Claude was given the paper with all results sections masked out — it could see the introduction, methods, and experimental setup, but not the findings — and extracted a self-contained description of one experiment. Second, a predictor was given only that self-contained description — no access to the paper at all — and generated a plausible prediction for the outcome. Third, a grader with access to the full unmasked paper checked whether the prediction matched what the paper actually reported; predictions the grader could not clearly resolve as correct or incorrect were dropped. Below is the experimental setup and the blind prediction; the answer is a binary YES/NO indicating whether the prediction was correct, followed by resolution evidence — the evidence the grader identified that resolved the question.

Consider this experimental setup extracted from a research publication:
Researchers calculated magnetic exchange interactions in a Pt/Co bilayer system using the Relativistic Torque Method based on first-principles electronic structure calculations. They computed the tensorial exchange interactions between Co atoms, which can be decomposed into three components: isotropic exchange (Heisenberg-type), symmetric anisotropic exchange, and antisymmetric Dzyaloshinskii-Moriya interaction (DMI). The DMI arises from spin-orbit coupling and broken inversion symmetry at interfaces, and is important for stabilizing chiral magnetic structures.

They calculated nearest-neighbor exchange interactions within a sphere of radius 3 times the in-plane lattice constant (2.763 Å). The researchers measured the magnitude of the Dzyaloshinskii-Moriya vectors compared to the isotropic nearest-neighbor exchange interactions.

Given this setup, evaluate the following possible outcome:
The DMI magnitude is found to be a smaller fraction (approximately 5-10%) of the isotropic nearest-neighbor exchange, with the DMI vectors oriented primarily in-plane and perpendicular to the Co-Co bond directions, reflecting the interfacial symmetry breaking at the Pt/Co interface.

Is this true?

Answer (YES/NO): NO